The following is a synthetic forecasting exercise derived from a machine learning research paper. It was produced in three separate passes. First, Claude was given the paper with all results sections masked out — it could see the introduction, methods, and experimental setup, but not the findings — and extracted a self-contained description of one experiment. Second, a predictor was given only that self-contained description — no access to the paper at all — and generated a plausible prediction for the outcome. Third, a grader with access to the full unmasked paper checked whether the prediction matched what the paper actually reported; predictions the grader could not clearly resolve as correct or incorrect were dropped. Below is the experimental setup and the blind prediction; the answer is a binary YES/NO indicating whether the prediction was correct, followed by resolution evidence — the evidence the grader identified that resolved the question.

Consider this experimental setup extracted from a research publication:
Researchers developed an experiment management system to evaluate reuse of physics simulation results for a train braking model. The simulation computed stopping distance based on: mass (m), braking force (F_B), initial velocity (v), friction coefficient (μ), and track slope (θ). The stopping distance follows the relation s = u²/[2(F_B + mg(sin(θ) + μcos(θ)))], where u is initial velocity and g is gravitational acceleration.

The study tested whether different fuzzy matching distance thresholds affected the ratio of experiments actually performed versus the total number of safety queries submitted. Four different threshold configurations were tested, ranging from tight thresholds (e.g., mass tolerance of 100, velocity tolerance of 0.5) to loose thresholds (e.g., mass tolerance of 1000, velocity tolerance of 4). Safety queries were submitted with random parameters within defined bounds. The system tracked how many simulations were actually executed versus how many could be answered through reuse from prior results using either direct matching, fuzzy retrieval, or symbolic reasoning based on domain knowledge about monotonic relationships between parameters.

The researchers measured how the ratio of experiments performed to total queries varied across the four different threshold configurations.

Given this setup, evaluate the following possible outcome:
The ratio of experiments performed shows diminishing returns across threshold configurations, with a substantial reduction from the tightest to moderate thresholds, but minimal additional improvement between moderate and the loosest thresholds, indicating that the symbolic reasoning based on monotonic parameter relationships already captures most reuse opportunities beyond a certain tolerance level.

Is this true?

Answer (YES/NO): NO